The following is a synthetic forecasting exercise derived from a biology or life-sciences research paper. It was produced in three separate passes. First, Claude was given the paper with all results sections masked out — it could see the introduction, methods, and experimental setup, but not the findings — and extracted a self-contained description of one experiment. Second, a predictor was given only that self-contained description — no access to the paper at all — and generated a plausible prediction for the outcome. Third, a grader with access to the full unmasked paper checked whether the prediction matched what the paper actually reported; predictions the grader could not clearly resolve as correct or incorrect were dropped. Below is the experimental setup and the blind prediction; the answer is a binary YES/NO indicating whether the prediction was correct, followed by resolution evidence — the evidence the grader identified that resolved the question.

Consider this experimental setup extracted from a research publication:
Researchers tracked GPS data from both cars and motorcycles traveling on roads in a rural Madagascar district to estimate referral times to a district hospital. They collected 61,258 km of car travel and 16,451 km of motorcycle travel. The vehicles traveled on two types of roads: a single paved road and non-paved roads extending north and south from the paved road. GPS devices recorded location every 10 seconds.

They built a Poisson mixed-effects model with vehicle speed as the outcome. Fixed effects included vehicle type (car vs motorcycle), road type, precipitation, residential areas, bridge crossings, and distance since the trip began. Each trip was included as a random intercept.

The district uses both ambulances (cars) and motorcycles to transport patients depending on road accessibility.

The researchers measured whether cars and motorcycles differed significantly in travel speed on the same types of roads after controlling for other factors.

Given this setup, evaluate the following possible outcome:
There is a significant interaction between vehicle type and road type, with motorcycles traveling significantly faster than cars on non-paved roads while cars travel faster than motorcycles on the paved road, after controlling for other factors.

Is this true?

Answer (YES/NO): NO